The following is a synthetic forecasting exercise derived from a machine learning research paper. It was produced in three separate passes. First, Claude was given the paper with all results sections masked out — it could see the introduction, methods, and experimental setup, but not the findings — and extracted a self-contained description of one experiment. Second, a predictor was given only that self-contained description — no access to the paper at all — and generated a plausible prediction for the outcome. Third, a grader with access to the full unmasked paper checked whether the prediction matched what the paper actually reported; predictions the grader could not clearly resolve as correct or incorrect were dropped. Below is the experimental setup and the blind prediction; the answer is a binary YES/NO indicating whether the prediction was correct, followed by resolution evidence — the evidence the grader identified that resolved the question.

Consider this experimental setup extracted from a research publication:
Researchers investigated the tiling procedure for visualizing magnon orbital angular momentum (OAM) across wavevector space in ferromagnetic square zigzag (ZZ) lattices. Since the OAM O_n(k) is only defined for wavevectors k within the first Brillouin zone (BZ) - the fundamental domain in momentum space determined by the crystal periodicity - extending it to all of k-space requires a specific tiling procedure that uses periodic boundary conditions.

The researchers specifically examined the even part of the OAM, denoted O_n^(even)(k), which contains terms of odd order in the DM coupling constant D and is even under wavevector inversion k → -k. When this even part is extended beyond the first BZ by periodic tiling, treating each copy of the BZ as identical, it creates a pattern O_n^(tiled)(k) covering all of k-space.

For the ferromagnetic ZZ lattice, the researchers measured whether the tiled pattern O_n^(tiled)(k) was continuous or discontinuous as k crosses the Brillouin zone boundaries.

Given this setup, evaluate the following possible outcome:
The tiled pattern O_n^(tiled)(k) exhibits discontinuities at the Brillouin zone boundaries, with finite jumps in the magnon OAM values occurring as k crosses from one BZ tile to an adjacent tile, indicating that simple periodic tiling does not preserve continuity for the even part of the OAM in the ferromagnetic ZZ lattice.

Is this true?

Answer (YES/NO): NO